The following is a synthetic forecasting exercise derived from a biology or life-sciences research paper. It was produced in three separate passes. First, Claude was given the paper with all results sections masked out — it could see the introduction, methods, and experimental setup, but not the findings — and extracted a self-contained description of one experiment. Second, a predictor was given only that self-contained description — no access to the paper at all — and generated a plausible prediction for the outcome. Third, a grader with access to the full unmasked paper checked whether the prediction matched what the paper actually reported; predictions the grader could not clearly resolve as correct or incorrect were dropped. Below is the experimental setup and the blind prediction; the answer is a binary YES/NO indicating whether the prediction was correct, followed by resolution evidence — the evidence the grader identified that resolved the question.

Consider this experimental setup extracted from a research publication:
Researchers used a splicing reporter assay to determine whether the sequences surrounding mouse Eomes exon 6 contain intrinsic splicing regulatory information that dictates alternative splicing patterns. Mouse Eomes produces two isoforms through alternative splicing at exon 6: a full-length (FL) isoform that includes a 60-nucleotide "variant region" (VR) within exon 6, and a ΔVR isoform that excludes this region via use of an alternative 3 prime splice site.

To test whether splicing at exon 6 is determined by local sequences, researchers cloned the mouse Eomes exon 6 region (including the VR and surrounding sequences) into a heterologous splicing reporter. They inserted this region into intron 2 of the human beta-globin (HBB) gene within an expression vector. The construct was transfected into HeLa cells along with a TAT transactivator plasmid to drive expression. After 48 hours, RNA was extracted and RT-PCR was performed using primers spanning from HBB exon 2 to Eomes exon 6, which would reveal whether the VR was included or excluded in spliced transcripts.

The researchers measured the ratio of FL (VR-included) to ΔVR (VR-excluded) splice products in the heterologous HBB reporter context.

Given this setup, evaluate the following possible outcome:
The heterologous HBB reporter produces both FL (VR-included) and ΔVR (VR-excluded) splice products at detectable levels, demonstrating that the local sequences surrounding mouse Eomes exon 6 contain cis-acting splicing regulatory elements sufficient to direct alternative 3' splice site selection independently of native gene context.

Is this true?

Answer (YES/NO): YES